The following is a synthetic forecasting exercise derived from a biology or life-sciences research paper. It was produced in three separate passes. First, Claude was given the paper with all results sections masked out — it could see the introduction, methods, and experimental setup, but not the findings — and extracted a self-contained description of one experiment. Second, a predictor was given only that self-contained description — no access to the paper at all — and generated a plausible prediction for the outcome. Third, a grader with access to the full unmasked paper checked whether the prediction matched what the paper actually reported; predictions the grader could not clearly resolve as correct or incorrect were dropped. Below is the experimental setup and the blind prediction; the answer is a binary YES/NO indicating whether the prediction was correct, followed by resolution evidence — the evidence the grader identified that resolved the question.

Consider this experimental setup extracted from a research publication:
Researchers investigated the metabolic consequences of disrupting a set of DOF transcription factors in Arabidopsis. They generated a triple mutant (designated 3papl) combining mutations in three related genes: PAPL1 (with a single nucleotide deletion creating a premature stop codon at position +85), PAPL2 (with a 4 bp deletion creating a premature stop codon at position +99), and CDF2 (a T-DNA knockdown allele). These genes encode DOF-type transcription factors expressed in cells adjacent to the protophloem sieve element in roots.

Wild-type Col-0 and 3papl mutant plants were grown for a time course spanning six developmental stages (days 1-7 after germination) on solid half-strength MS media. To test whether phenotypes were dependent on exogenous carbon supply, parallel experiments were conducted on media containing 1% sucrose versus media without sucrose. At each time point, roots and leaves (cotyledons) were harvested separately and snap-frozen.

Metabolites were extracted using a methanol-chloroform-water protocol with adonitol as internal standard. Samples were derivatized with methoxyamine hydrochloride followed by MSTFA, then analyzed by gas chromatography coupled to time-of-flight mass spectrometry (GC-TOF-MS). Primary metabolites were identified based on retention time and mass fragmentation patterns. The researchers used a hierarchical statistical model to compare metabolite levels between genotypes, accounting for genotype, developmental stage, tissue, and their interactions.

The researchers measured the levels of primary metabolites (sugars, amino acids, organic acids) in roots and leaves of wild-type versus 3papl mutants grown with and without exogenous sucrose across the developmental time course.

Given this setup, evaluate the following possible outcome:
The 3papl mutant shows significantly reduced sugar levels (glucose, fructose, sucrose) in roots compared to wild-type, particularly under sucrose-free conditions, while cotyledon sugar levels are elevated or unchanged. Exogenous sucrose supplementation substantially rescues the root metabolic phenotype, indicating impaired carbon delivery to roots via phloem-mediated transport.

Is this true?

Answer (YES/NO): NO